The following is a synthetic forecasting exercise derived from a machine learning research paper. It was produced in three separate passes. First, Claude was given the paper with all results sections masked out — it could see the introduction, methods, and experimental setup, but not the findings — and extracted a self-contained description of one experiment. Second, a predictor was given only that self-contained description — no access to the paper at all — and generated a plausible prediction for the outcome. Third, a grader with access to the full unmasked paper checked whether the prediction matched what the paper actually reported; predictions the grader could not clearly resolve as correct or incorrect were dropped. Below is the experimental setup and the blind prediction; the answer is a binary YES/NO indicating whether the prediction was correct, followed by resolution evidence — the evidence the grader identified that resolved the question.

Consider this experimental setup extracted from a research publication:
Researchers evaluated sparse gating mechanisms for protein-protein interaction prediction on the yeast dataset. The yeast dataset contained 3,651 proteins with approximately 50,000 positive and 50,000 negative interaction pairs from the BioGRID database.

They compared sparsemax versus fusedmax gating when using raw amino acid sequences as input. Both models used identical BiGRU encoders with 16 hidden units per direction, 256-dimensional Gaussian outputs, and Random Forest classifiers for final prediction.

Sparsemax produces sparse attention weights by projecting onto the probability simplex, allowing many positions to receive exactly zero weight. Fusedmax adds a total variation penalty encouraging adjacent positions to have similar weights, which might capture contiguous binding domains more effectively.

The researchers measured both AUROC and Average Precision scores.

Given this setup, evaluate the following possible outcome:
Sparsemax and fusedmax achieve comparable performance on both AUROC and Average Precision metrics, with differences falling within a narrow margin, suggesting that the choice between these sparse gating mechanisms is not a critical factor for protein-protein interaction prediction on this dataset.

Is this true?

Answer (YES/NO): YES